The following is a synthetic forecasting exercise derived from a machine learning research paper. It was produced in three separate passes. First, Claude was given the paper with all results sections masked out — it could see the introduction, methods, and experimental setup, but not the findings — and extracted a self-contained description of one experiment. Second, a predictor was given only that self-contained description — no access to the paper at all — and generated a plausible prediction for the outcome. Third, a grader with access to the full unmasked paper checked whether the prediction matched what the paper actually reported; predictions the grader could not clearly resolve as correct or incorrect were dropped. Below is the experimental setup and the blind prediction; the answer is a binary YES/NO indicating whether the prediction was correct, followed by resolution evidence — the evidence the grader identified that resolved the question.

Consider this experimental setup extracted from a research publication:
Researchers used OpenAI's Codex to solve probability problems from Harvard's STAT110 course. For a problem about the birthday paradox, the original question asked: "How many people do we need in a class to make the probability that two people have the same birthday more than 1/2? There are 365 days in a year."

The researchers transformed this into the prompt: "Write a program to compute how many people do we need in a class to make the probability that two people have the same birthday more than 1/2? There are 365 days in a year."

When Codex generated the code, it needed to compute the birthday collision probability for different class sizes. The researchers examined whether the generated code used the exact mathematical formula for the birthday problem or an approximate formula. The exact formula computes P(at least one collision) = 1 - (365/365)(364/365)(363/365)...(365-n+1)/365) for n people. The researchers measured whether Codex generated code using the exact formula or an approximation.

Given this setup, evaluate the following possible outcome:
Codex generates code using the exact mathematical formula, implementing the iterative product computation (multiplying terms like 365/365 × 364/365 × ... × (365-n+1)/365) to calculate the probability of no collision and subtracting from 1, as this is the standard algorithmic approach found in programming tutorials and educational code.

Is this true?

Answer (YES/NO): NO